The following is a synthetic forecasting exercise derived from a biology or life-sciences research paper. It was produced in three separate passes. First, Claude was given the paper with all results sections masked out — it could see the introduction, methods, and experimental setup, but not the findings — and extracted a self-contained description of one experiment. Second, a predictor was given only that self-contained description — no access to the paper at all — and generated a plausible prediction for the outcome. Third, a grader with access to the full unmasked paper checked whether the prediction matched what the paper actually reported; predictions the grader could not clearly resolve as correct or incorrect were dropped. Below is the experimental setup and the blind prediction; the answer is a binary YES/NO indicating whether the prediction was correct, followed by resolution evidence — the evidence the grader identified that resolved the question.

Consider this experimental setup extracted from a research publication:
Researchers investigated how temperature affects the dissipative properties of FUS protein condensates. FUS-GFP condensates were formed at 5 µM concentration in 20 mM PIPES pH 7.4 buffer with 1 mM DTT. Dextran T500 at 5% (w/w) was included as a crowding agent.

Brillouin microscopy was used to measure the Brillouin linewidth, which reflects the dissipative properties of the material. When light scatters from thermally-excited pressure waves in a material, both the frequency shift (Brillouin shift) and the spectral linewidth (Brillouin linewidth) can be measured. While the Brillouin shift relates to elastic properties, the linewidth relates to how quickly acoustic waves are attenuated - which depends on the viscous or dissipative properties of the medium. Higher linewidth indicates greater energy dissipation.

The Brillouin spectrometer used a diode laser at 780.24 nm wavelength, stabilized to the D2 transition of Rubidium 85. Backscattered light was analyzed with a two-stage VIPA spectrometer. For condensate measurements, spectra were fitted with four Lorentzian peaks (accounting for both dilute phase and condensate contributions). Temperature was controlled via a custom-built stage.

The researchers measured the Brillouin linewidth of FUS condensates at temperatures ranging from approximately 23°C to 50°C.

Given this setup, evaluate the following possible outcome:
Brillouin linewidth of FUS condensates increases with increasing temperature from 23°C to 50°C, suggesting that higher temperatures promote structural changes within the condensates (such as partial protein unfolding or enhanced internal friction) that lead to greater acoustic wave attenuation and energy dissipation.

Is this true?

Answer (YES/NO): NO